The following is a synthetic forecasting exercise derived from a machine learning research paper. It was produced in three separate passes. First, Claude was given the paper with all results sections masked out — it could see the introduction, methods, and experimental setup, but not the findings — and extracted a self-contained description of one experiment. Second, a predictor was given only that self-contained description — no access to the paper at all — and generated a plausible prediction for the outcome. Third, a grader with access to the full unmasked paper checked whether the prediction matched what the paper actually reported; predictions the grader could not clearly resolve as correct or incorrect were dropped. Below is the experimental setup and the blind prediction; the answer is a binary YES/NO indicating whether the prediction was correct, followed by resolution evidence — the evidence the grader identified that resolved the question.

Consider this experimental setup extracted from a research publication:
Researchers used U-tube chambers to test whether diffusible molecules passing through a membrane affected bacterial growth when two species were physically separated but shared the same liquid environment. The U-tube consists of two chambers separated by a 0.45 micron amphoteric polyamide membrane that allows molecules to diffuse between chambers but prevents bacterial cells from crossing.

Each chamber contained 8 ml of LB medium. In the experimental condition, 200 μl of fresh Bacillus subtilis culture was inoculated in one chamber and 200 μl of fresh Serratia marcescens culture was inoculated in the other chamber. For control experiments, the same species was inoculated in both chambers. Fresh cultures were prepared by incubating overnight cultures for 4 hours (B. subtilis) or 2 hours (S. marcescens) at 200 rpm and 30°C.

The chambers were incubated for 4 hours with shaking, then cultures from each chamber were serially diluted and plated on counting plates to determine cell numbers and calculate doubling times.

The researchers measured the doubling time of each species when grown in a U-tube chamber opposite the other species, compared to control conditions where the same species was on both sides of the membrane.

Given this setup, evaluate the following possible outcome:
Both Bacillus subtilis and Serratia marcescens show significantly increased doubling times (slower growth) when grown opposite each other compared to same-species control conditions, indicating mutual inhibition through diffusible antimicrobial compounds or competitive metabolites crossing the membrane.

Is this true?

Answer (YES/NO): NO